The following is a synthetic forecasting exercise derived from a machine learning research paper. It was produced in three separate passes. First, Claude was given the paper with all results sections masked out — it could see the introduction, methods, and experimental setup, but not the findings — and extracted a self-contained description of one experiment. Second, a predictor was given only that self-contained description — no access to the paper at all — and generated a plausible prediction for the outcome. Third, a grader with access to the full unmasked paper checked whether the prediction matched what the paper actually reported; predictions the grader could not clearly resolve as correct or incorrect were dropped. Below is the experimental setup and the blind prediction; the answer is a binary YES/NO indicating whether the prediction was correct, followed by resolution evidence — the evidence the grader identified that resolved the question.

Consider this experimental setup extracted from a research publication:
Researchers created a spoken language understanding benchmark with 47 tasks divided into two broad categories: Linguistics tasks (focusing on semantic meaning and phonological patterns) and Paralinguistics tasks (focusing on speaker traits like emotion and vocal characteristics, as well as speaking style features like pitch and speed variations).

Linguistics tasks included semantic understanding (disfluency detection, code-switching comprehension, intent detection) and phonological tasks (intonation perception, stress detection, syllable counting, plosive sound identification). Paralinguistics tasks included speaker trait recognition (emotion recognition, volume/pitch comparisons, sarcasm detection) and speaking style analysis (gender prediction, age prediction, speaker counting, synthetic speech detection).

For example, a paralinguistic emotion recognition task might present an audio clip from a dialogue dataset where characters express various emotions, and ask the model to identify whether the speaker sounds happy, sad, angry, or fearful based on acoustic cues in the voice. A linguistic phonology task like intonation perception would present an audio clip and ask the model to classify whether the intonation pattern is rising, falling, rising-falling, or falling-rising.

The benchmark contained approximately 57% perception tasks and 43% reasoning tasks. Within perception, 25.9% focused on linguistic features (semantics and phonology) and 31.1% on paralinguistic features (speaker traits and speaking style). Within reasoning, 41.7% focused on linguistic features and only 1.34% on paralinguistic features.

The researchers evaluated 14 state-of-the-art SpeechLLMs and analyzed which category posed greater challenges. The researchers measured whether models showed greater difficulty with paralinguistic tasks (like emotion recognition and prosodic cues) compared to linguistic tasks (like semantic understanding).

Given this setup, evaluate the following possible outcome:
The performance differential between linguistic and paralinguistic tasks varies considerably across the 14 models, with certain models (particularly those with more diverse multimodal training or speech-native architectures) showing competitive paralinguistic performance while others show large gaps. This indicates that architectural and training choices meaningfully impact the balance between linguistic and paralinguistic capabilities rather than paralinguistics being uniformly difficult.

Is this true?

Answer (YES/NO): NO